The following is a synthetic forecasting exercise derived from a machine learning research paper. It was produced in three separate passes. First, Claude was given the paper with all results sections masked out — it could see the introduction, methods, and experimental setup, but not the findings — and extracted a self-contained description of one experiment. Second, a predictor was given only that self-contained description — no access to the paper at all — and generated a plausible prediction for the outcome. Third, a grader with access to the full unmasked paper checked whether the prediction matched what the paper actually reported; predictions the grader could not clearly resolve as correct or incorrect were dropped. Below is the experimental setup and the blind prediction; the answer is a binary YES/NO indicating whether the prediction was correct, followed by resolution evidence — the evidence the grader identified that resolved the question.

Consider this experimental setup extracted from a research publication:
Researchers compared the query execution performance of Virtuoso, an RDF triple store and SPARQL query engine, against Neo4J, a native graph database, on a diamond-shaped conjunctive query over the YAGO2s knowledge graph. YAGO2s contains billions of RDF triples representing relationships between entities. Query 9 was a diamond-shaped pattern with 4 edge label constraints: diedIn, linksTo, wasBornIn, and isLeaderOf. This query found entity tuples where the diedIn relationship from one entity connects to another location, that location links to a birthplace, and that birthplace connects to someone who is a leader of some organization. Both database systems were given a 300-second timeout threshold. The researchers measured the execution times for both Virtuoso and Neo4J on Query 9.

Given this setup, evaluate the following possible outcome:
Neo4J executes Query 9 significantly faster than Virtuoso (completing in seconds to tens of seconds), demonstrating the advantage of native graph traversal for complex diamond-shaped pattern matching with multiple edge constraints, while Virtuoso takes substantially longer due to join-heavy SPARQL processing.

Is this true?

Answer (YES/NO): NO